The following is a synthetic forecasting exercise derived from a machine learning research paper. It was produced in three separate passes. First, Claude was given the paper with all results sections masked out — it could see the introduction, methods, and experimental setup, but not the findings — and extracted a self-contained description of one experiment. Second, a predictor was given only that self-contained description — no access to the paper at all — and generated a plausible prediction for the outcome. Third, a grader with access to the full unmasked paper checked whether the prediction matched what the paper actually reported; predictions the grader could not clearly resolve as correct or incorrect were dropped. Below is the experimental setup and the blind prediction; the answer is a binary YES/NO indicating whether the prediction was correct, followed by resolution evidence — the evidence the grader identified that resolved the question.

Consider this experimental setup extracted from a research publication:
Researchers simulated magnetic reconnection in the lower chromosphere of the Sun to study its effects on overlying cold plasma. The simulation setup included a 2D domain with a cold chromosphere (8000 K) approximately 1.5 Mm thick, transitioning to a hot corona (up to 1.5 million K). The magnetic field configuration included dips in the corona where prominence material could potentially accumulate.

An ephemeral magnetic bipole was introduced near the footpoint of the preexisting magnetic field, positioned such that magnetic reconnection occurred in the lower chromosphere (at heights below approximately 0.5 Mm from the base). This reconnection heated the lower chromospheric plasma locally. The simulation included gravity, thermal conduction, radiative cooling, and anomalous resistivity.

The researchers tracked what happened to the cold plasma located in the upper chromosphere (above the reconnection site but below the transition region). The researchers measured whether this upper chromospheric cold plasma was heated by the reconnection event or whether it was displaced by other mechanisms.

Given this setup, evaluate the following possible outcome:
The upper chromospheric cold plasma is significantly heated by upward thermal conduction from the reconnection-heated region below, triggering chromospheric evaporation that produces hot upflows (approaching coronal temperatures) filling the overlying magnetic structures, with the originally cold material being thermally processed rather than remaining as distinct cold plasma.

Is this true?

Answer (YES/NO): NO